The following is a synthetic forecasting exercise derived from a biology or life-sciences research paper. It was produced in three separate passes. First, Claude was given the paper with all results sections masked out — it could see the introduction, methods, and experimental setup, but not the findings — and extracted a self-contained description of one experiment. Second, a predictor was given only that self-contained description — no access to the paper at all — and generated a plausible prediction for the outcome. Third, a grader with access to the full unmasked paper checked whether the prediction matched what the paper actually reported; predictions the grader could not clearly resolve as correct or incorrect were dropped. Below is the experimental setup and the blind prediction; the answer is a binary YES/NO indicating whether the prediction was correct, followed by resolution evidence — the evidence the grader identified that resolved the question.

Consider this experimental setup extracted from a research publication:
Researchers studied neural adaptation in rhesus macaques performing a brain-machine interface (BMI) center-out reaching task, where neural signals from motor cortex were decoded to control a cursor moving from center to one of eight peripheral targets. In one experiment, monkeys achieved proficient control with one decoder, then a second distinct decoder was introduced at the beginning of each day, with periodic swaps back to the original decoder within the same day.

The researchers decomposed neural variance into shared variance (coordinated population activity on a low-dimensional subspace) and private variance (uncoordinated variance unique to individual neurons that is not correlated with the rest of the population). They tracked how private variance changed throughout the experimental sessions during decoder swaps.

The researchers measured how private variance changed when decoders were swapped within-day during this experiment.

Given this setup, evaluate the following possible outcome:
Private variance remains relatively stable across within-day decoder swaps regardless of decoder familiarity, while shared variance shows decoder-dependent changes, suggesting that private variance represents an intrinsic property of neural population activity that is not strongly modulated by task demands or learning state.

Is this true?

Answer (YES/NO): NO